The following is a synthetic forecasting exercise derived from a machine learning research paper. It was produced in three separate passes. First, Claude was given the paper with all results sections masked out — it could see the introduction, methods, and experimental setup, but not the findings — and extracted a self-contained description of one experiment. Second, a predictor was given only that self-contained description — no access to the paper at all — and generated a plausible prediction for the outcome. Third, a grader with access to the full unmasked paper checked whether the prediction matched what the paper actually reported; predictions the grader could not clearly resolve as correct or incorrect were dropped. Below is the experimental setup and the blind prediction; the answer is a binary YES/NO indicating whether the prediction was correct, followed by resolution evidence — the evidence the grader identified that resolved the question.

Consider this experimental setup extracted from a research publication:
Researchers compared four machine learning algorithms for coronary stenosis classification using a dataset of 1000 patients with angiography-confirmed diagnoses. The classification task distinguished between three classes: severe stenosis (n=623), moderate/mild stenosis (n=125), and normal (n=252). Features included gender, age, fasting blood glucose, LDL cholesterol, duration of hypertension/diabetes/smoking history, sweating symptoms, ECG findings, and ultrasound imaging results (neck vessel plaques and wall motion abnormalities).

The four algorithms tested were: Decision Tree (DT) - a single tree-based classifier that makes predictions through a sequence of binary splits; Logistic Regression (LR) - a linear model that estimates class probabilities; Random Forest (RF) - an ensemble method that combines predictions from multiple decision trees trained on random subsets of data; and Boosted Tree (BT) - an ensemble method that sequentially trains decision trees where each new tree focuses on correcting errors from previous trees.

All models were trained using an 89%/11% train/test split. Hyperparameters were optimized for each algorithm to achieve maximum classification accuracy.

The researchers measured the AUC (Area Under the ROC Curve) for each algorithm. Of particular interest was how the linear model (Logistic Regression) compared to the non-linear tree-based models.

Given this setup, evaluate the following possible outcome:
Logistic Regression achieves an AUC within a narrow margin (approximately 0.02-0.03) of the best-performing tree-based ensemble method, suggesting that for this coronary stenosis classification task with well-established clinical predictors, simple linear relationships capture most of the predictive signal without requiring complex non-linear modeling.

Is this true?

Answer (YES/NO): NO